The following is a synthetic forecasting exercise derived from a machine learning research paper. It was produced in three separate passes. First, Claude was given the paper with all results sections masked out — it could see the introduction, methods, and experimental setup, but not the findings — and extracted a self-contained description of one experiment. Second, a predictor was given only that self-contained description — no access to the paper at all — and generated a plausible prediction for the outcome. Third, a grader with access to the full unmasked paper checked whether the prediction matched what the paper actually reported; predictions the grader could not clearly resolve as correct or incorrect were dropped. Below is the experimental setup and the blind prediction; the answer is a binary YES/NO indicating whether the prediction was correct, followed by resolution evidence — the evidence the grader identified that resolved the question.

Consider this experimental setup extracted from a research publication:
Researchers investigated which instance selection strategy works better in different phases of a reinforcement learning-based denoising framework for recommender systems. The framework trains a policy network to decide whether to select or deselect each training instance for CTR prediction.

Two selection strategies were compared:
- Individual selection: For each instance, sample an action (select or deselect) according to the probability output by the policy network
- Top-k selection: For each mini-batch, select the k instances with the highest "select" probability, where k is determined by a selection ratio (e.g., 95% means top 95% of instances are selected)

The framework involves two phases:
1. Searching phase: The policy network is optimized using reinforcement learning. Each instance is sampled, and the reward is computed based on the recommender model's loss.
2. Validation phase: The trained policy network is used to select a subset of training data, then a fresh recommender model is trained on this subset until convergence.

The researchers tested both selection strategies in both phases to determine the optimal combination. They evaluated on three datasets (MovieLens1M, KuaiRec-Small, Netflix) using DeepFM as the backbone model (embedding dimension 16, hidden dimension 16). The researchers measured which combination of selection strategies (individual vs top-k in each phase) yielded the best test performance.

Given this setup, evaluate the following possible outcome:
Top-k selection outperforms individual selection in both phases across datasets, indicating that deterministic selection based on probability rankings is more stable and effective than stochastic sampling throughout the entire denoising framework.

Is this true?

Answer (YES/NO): NO